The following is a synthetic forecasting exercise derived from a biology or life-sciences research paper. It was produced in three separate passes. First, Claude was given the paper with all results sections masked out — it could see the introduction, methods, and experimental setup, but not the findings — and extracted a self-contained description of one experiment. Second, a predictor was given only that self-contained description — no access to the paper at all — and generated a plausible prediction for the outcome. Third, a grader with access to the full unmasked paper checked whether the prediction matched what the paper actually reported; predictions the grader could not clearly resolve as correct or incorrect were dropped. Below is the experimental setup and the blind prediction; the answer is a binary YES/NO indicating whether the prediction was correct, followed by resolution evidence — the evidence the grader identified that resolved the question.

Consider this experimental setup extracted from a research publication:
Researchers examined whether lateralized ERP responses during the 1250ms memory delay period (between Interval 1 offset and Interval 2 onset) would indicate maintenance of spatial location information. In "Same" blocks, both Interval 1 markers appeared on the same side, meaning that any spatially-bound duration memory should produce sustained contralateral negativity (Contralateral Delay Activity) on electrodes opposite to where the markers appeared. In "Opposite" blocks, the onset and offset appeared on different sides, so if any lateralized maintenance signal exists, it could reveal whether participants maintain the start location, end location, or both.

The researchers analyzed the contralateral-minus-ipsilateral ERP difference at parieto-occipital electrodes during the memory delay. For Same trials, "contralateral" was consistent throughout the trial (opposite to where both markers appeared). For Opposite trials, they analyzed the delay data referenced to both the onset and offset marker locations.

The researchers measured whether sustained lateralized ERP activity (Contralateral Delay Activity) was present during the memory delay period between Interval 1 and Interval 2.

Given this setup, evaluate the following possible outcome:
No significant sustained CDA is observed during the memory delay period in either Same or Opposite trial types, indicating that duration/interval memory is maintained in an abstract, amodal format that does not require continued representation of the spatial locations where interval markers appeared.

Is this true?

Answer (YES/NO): NO